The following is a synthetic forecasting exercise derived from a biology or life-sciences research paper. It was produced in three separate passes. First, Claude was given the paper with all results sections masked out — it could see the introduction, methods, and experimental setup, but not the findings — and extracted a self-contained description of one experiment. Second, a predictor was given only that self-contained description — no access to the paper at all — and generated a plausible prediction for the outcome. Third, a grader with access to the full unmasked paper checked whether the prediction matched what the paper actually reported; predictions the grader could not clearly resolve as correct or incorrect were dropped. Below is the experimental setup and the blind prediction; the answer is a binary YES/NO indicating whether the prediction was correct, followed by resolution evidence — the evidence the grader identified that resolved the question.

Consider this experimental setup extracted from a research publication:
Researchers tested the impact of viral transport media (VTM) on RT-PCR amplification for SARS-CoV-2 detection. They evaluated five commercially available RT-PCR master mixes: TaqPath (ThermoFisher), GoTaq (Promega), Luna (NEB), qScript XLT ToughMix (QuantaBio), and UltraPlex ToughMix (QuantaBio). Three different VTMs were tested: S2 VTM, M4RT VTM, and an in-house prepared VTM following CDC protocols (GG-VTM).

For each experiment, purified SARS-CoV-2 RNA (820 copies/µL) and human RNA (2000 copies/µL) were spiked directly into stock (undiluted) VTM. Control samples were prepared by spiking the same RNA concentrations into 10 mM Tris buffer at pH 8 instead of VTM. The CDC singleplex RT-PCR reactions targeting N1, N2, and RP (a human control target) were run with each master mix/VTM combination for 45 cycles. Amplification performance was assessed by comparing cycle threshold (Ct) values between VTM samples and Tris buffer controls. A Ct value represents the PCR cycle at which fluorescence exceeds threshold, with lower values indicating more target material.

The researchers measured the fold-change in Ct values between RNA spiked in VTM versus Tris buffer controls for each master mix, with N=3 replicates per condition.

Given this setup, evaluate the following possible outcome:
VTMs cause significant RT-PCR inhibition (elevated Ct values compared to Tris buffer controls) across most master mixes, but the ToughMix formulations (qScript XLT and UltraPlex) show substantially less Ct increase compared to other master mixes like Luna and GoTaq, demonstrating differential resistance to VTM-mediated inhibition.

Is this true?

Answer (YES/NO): NO